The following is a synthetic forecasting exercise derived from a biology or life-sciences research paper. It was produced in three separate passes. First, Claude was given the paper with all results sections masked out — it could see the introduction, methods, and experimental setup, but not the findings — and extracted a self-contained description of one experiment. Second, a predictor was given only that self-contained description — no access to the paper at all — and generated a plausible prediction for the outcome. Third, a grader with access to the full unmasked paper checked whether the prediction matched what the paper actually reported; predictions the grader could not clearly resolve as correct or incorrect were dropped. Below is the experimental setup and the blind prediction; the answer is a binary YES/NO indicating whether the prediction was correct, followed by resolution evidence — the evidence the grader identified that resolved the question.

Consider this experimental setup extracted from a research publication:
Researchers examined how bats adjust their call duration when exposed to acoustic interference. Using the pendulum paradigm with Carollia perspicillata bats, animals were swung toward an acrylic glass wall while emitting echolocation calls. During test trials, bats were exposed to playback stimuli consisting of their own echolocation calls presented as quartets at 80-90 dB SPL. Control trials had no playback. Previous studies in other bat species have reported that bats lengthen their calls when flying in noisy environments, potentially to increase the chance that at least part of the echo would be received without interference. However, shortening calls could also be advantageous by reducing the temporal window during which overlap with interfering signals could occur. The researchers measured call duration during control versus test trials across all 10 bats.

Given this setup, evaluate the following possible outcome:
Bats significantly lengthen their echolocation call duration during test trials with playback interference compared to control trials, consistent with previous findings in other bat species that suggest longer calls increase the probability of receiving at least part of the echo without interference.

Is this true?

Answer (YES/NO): NO